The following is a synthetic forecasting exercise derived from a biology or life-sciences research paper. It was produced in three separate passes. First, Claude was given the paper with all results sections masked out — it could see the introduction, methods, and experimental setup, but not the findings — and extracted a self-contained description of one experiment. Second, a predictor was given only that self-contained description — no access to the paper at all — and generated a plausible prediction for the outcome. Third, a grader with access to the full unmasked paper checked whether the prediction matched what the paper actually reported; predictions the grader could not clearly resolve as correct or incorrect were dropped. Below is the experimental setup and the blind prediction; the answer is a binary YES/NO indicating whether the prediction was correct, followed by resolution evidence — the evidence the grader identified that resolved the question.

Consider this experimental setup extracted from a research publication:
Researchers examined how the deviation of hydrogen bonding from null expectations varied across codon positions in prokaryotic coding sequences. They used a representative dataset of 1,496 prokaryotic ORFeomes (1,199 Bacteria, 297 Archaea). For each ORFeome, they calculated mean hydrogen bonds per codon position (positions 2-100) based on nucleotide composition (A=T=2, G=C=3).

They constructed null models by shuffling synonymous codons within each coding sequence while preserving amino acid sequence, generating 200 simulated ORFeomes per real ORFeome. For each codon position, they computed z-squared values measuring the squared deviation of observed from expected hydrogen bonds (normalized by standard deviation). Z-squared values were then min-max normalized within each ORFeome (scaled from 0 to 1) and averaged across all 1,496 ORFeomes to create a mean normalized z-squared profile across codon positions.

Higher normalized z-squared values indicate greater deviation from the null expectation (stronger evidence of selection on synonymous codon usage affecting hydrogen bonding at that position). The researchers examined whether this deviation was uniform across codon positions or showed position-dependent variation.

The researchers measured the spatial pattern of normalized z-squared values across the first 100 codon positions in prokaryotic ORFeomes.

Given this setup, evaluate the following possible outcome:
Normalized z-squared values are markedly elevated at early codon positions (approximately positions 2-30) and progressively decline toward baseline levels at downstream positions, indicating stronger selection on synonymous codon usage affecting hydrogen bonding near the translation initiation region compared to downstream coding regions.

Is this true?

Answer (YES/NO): YES